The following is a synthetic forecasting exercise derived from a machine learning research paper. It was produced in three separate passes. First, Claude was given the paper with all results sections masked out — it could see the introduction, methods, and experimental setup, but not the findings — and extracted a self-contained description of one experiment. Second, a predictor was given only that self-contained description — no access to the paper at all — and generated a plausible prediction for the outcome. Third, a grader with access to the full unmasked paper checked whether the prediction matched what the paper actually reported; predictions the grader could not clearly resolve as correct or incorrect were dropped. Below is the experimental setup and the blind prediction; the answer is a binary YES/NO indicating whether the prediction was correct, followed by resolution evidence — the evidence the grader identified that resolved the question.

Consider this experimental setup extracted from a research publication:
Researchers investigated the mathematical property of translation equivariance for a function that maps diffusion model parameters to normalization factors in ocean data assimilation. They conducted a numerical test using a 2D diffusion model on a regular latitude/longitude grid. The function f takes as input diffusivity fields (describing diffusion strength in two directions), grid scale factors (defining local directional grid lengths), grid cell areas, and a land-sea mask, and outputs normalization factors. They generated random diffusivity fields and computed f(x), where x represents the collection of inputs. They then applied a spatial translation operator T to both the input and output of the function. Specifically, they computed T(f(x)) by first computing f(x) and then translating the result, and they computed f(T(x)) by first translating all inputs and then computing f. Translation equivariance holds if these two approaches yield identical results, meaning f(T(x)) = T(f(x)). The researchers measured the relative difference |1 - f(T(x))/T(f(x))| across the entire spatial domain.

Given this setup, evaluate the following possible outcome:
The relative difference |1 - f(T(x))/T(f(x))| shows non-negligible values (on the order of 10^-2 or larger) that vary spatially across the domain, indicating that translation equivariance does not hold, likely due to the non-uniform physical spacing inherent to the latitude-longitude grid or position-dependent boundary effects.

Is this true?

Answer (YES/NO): NO